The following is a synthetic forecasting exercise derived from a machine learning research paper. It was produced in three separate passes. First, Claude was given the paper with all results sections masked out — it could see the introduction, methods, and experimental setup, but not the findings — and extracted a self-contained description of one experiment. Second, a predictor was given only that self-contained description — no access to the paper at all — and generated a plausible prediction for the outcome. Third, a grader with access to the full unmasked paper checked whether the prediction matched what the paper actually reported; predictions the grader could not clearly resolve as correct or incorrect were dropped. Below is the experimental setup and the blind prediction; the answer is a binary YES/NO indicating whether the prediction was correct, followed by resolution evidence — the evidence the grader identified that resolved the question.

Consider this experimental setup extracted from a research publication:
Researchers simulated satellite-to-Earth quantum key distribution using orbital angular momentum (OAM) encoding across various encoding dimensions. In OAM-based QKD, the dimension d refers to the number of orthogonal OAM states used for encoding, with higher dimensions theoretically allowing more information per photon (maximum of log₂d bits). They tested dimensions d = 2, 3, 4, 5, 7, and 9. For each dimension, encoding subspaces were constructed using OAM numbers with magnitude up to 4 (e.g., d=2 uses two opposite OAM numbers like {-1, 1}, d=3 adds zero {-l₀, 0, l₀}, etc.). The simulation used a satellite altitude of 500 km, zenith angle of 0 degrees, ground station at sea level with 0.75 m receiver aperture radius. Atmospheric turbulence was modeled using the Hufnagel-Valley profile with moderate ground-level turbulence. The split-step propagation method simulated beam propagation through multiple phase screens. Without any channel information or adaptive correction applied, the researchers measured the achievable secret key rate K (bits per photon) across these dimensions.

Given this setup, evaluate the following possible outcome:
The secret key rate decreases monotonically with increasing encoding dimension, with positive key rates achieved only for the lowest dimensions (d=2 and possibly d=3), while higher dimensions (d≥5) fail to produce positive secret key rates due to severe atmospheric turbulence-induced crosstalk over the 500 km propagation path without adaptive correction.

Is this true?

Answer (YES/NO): NO